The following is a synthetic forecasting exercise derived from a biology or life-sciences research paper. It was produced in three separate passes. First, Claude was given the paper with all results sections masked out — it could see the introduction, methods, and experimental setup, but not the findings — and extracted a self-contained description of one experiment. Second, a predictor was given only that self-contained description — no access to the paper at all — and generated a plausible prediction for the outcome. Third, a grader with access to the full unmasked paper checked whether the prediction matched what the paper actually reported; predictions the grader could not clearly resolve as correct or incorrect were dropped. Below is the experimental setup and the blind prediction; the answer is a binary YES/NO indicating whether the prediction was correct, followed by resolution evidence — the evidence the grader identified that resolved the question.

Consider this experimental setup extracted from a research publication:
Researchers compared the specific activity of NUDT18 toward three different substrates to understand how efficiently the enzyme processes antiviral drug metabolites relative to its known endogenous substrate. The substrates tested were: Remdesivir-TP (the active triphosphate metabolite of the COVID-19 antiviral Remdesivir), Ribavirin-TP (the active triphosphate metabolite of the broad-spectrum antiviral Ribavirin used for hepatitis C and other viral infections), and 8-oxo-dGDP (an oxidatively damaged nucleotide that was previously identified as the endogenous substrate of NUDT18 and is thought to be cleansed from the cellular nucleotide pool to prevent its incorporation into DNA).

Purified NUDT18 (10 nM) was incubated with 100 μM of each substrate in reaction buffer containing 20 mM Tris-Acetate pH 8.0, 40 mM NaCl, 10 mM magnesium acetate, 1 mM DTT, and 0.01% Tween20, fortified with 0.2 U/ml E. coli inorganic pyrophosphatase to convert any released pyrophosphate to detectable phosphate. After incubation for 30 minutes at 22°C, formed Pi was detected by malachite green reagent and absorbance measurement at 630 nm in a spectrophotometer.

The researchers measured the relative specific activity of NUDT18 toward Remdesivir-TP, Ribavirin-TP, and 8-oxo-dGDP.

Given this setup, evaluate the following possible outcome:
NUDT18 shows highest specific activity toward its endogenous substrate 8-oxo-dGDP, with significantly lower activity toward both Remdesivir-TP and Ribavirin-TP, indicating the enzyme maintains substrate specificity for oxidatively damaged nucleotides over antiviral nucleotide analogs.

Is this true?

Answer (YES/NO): YES